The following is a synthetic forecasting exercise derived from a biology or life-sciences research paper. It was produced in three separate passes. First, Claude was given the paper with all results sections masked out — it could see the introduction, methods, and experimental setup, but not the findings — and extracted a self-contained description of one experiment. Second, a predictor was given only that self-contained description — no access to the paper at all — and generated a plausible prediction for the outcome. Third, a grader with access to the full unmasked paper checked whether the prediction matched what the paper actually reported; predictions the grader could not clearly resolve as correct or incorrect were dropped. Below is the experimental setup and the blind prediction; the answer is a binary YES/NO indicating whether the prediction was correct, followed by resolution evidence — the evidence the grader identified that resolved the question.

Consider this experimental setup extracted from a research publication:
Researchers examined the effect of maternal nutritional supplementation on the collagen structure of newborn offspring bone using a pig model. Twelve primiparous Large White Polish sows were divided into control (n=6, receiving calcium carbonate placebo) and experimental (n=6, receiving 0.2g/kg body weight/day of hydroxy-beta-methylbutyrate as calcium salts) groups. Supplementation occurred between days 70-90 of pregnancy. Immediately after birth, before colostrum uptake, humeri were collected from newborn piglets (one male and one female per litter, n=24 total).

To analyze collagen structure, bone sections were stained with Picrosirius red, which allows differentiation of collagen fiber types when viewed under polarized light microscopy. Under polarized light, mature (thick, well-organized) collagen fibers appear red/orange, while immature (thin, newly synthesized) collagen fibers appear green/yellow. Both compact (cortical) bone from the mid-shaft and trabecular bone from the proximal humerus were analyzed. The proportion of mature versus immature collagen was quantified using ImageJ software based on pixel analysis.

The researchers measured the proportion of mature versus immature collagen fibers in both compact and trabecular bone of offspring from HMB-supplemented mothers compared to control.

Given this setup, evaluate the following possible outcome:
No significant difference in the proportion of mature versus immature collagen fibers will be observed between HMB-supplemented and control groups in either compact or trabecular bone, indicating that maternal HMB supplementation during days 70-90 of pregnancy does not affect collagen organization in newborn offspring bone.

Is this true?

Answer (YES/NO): NO